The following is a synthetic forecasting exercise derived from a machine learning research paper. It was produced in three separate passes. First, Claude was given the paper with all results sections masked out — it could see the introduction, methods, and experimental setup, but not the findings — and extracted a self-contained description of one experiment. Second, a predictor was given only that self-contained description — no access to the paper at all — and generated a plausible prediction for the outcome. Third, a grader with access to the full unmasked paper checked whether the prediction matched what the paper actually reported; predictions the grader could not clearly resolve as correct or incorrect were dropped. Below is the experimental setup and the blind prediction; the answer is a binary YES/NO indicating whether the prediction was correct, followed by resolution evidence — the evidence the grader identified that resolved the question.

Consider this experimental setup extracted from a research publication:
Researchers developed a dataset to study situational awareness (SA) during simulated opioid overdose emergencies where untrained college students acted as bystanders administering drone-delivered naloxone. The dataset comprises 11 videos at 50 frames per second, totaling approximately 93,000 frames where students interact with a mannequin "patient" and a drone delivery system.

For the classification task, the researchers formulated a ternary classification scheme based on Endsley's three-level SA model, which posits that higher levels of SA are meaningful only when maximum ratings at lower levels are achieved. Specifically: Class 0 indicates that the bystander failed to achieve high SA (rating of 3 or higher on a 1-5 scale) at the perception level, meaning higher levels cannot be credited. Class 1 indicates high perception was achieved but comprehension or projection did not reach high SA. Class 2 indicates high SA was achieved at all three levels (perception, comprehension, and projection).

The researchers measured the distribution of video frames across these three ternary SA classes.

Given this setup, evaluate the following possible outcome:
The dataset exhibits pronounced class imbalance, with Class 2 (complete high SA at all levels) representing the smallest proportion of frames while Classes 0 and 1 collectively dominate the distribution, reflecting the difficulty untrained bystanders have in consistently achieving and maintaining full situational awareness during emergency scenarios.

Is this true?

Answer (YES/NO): YES